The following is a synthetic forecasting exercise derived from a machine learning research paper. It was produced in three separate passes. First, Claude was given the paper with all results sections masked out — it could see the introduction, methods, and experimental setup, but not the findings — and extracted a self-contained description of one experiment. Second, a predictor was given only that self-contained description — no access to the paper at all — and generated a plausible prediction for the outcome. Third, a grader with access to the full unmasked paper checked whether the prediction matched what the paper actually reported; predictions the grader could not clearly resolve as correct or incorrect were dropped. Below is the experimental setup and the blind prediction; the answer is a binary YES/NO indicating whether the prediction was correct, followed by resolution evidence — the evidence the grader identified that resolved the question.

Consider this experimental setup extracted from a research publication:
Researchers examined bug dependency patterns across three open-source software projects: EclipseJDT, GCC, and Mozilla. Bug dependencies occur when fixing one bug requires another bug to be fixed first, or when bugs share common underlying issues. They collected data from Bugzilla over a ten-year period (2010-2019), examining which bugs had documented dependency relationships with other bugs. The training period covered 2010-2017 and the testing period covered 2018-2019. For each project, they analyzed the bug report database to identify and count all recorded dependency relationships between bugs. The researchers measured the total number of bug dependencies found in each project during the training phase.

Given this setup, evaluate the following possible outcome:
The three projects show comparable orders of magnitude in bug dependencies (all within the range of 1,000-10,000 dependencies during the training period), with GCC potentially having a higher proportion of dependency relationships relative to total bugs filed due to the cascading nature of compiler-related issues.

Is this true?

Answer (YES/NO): NO